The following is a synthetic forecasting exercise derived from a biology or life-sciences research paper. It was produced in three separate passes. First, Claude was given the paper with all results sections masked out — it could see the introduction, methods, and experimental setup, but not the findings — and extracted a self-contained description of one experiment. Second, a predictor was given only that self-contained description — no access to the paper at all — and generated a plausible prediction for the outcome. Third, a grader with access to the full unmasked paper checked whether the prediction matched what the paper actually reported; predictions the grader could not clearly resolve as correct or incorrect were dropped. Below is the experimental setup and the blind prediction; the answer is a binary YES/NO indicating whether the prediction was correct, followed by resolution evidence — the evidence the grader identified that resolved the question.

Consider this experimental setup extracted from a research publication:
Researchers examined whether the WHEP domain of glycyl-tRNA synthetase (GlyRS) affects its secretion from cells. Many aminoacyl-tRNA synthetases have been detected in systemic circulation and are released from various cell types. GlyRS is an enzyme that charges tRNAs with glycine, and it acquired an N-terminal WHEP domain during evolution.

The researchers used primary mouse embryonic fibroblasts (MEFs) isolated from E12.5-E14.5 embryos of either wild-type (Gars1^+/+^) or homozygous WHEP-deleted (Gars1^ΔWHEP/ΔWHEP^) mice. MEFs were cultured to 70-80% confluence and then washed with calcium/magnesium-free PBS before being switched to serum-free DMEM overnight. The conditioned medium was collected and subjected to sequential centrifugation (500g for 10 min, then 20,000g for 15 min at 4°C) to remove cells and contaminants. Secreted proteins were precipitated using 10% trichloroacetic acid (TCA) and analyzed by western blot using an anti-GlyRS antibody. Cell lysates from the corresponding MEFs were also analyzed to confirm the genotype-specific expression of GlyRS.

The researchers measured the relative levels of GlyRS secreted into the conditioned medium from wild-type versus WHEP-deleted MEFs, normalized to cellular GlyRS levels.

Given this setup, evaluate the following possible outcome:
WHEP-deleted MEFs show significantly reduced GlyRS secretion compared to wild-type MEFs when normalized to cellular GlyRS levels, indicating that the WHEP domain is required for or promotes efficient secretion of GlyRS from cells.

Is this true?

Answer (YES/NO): YES